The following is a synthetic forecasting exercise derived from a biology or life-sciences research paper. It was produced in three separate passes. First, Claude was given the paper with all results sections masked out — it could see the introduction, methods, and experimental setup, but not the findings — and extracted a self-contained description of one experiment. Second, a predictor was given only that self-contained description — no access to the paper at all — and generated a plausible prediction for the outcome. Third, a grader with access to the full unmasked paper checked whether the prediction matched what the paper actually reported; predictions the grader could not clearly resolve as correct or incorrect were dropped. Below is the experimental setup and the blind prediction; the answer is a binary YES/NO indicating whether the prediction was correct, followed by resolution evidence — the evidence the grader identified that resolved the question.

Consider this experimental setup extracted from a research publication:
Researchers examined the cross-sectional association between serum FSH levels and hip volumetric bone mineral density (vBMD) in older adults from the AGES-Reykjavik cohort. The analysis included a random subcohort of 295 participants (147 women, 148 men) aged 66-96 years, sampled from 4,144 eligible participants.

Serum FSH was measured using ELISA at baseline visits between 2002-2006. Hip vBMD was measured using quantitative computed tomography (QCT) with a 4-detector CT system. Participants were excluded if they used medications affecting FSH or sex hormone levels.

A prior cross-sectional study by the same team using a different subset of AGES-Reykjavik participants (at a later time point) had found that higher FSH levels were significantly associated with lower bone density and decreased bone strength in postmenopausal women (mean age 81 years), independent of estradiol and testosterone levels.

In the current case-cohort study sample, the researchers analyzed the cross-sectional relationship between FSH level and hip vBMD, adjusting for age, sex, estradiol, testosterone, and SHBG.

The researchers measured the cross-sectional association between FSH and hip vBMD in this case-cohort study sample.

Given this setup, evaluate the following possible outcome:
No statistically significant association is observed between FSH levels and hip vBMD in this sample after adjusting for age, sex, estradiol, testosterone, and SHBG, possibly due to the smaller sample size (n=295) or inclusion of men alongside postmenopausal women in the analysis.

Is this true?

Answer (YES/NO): YES